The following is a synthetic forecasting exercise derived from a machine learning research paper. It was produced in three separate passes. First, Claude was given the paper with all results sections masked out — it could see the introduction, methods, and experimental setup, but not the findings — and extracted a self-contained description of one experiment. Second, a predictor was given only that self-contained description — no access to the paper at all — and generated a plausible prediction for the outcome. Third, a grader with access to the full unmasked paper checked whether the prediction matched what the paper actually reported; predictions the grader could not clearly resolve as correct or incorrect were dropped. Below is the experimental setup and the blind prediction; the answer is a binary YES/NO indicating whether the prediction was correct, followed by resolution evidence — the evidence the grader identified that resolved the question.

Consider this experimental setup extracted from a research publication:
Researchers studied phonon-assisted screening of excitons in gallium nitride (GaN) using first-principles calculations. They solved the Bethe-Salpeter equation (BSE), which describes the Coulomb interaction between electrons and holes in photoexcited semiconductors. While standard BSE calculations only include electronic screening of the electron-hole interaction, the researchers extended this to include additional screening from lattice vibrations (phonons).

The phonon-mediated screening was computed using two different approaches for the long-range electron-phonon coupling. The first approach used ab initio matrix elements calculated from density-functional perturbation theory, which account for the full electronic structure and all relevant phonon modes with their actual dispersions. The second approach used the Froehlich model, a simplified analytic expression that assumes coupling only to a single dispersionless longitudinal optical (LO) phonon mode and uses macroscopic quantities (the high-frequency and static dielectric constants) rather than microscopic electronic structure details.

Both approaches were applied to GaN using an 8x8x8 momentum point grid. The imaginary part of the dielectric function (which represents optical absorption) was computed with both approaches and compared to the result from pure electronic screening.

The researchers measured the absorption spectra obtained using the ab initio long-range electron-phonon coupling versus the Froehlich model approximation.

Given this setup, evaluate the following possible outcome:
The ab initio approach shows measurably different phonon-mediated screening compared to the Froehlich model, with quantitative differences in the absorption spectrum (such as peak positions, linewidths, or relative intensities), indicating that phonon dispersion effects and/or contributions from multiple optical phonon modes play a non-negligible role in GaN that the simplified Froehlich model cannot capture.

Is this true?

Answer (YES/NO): NO